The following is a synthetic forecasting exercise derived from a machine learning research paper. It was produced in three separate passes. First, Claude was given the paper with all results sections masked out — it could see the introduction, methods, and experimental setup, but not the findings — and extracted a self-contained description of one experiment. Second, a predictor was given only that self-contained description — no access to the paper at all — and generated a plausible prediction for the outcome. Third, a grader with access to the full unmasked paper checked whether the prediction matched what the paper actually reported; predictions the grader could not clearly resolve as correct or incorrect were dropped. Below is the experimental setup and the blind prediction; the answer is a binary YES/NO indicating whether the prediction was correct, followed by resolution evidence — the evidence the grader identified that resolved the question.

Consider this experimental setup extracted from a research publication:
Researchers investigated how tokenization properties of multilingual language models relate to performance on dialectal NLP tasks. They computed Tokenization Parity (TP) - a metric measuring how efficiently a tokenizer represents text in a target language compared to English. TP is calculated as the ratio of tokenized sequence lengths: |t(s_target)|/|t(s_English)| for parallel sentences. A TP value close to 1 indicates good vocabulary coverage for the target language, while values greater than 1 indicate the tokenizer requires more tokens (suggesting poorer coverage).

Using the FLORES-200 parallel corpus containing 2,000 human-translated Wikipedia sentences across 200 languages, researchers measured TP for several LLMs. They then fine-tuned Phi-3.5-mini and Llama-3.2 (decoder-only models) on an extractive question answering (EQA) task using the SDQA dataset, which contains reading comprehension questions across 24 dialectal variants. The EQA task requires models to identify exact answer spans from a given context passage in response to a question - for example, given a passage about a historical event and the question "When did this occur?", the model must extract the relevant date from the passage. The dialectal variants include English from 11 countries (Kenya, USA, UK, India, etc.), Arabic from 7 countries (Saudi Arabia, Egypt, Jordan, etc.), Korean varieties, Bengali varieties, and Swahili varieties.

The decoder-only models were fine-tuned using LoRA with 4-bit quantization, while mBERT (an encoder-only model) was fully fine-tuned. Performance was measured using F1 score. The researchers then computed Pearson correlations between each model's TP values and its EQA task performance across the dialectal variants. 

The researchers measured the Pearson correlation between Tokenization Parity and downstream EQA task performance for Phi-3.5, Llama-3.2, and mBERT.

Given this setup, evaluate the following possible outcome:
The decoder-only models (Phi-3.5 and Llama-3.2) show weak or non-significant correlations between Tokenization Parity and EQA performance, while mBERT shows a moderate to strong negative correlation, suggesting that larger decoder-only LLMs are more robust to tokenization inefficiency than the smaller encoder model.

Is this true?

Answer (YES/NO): NO